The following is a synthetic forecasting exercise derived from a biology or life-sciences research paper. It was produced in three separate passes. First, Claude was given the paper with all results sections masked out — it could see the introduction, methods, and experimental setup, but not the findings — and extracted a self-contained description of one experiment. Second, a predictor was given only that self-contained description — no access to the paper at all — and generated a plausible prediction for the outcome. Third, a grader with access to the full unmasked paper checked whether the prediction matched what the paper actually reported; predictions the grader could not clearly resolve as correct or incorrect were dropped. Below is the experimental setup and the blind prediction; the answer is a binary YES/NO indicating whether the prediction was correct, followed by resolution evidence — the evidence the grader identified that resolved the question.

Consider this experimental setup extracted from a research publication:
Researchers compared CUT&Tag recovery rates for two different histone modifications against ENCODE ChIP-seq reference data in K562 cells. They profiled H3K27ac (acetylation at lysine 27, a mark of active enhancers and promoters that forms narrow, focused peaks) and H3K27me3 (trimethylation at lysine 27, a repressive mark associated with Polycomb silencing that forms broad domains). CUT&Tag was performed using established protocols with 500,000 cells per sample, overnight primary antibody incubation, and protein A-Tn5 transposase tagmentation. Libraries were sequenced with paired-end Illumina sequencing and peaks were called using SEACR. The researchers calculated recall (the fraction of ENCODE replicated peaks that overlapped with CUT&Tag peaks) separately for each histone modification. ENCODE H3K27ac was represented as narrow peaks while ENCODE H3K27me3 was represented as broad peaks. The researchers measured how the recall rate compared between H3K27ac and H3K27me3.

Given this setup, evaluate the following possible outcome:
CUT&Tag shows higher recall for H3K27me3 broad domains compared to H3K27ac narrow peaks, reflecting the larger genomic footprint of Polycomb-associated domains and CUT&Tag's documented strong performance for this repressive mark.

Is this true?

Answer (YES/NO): YES